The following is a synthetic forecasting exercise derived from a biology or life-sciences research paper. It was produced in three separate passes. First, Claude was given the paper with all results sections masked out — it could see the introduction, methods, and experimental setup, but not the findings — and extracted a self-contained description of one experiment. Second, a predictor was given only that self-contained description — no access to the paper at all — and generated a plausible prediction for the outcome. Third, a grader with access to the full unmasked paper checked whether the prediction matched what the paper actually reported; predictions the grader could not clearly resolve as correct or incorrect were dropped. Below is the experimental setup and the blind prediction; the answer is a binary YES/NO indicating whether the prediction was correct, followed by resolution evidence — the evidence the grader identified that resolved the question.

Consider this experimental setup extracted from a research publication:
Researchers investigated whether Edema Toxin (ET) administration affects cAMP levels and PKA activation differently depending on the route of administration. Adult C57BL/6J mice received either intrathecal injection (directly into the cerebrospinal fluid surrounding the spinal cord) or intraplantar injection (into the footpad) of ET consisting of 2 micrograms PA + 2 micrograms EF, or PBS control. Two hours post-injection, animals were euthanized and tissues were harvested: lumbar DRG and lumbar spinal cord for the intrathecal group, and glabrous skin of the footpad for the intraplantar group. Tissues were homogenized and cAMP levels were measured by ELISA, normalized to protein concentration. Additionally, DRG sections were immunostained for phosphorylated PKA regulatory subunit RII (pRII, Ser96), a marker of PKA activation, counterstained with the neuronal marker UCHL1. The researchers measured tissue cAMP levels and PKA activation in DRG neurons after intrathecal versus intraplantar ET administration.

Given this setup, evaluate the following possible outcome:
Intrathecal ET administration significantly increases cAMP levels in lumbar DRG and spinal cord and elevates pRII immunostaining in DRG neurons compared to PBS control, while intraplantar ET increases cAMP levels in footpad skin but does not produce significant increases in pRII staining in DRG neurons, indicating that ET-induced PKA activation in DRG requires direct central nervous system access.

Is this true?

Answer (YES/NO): NO